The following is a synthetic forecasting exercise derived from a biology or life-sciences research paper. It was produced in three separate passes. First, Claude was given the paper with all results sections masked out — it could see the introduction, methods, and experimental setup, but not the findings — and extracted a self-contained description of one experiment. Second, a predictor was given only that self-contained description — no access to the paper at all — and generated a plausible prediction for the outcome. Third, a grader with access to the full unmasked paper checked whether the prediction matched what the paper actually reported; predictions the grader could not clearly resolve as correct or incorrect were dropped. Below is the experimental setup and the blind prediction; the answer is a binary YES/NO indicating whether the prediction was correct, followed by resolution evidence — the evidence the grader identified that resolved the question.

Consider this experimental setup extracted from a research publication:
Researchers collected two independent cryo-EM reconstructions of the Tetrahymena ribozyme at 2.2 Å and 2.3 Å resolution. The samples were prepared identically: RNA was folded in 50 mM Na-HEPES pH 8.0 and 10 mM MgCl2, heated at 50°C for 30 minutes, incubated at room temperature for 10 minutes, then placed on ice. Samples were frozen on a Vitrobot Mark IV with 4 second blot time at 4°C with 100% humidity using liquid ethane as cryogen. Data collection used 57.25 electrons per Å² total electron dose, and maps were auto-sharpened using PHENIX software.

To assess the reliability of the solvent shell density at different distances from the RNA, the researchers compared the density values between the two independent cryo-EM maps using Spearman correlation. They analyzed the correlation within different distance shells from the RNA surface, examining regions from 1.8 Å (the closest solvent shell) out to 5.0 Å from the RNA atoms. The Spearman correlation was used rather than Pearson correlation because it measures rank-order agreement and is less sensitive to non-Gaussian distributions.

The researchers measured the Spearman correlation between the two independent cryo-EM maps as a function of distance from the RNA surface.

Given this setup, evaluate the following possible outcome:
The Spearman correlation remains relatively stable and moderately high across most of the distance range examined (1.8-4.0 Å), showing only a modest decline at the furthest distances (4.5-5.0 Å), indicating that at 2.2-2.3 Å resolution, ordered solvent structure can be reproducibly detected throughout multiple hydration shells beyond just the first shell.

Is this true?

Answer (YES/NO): NO